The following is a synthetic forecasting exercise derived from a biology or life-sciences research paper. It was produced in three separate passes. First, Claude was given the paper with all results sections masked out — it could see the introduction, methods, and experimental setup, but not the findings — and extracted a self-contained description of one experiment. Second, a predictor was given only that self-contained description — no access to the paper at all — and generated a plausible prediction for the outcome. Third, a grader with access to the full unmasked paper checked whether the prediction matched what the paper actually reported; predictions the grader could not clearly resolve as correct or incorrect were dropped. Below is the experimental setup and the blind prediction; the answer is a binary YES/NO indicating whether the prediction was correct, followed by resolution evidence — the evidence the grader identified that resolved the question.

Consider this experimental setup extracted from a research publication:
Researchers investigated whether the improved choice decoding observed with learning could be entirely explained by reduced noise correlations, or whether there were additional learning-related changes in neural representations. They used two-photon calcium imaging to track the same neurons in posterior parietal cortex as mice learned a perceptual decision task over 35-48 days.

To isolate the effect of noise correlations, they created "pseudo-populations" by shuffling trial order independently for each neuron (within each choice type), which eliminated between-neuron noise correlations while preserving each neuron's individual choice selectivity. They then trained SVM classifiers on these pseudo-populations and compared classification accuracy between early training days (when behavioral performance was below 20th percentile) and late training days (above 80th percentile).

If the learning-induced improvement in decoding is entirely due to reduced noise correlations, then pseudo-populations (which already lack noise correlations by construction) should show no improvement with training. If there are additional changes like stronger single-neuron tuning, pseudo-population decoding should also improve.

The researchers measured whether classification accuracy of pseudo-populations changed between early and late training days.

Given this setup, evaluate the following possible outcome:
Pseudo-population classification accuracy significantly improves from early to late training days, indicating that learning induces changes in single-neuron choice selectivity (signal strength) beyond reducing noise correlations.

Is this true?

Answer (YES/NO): YES